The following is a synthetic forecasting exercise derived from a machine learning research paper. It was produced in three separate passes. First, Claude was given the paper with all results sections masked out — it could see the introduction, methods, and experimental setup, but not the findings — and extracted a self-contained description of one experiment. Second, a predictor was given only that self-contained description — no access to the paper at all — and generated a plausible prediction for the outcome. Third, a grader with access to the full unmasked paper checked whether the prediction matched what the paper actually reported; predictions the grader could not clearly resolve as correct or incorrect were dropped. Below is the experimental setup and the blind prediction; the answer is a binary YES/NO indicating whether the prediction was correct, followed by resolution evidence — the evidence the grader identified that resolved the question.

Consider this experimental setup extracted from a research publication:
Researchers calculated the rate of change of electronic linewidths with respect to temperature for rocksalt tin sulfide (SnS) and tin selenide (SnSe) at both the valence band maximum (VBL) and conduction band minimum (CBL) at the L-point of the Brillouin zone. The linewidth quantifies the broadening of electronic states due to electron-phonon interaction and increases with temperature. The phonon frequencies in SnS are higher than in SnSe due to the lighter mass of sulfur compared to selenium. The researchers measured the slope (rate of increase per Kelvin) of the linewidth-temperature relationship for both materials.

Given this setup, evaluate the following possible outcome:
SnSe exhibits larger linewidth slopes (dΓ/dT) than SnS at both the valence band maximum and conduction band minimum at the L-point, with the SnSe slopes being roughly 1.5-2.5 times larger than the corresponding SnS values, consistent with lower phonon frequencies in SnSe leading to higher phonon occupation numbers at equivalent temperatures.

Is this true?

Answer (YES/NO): NO